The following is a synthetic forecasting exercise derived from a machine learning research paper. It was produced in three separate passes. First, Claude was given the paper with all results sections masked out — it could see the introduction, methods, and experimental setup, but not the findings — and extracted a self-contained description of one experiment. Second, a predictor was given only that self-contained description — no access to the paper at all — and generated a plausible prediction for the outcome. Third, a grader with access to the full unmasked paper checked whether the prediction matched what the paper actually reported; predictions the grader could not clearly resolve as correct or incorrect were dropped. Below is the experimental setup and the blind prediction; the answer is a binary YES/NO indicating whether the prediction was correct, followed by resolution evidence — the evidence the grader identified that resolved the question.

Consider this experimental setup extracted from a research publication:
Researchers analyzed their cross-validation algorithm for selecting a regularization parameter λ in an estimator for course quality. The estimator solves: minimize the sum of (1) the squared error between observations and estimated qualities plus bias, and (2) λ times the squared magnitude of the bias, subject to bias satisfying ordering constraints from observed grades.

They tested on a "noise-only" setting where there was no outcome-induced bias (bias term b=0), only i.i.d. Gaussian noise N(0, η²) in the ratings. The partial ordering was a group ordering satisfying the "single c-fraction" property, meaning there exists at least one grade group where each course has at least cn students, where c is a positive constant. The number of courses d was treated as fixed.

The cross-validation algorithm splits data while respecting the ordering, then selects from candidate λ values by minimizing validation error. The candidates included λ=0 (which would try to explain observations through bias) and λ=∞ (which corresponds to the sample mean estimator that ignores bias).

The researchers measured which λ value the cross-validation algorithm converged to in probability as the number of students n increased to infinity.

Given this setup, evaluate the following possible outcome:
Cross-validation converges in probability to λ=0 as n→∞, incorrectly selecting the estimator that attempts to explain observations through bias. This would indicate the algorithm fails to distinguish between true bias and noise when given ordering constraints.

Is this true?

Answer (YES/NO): NO